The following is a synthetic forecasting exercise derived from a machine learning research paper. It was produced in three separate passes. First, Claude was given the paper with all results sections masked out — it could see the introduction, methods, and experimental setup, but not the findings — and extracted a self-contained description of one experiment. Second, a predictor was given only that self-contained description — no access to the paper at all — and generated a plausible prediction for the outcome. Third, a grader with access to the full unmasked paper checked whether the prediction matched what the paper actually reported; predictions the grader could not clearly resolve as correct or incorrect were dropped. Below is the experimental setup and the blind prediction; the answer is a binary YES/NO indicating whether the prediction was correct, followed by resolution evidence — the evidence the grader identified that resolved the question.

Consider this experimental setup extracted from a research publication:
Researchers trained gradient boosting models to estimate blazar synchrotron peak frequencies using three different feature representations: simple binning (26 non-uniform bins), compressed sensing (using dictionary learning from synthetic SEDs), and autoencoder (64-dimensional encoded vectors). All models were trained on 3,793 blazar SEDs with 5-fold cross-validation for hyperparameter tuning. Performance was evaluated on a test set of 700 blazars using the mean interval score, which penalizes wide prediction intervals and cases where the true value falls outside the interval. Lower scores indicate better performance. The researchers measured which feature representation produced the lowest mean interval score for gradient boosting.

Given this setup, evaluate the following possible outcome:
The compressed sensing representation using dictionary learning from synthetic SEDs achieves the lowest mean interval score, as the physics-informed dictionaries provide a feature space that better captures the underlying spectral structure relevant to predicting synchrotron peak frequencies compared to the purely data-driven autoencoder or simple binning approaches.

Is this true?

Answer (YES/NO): NO